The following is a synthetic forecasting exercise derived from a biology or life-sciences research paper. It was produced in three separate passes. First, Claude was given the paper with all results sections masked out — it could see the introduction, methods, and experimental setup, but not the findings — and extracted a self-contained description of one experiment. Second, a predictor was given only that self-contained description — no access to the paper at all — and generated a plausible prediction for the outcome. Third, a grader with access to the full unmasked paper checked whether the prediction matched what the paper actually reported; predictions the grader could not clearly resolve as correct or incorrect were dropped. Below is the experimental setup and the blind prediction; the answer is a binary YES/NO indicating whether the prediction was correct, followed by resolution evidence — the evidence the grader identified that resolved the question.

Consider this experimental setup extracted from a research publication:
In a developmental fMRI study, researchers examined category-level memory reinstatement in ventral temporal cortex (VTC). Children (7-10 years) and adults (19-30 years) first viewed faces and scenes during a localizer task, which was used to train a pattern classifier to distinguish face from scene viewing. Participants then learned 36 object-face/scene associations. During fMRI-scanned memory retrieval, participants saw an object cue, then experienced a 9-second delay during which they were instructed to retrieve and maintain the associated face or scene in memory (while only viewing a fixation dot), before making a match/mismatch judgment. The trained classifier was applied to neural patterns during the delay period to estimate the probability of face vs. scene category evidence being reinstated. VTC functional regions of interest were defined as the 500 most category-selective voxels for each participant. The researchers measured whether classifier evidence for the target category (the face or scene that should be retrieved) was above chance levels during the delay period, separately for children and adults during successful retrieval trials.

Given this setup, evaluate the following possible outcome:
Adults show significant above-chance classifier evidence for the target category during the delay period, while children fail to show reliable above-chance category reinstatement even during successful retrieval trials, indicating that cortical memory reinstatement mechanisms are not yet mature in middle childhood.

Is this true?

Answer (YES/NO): NO